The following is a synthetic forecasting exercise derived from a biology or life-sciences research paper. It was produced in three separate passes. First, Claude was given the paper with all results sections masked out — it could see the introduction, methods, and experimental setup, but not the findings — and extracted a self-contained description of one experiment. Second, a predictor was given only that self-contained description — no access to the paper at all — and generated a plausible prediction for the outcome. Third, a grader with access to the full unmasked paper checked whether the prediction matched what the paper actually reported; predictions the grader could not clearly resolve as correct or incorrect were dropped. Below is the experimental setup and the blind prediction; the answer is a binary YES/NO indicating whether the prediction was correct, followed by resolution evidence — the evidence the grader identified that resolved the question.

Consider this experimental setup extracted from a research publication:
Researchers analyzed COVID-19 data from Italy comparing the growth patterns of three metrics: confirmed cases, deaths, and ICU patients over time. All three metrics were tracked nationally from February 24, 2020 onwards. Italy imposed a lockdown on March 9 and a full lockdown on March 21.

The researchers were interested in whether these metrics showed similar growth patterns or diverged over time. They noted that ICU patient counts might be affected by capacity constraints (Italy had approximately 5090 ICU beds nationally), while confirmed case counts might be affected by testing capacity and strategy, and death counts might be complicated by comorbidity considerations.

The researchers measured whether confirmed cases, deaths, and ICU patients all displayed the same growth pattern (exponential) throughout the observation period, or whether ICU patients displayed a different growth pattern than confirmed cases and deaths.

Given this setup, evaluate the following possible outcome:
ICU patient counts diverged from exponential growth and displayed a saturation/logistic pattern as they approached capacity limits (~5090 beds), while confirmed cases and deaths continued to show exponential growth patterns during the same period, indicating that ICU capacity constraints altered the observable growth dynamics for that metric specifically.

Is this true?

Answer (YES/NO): YES